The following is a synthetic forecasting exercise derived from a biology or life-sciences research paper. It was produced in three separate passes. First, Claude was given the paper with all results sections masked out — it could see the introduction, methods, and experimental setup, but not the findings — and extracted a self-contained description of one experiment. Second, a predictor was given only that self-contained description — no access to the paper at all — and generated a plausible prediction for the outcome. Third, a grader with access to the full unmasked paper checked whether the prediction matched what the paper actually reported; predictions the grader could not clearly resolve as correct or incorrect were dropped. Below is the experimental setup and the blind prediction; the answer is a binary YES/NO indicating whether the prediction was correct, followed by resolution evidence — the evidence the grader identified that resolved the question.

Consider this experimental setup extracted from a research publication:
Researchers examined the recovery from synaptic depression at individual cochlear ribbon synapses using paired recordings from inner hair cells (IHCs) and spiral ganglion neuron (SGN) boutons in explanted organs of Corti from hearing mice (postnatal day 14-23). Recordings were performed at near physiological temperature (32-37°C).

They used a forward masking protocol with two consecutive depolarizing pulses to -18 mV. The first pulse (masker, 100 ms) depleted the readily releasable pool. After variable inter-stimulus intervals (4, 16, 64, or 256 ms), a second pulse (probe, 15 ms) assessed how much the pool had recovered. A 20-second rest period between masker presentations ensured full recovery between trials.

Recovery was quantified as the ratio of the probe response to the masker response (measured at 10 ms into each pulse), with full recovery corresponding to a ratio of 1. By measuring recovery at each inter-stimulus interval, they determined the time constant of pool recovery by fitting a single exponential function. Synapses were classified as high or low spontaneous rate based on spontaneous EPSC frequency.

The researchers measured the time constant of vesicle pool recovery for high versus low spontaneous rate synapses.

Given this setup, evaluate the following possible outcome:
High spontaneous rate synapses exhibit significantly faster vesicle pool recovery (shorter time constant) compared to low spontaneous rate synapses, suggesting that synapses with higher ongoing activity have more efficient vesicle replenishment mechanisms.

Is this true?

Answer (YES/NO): NO